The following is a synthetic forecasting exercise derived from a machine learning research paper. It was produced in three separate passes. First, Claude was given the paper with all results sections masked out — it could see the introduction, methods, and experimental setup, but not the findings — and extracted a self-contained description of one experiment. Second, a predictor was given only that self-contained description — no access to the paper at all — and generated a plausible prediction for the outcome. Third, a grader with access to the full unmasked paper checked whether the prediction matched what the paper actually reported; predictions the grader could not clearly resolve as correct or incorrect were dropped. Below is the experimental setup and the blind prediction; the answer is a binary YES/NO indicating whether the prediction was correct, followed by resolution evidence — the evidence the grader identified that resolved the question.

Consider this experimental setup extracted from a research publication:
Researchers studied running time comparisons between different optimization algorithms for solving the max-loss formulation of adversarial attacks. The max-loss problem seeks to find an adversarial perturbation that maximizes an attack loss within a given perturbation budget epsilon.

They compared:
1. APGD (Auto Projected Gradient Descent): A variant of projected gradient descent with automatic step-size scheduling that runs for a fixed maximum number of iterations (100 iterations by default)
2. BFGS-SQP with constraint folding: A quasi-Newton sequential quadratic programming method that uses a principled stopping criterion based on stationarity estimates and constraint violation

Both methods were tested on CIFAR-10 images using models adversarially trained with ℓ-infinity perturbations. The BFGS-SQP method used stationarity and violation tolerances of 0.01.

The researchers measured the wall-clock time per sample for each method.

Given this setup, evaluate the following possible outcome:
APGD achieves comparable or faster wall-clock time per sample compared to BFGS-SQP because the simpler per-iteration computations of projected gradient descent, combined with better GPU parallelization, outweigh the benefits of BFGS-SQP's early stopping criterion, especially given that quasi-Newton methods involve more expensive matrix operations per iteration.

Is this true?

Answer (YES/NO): YES